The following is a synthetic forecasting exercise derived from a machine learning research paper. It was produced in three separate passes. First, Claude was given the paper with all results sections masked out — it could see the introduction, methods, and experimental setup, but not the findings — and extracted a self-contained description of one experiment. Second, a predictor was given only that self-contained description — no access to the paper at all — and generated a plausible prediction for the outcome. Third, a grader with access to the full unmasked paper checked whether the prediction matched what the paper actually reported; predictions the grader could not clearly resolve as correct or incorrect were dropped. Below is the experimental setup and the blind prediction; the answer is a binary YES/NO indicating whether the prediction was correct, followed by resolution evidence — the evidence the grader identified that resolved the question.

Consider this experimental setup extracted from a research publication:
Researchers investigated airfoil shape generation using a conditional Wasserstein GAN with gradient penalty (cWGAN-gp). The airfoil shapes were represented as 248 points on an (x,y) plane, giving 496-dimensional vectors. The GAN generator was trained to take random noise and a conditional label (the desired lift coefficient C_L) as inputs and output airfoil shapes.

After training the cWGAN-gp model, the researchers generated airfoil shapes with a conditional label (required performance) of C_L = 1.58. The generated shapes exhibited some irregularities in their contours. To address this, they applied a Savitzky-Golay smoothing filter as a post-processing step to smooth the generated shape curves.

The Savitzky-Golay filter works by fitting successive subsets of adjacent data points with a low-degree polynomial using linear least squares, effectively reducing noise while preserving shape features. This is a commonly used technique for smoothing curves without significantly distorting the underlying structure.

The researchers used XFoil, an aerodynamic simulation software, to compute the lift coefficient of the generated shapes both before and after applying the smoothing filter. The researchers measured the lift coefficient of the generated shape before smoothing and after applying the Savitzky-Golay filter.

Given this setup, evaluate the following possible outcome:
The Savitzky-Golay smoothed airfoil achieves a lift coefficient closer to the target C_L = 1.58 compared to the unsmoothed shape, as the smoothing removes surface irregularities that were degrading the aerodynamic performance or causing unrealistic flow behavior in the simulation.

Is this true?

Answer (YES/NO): NO